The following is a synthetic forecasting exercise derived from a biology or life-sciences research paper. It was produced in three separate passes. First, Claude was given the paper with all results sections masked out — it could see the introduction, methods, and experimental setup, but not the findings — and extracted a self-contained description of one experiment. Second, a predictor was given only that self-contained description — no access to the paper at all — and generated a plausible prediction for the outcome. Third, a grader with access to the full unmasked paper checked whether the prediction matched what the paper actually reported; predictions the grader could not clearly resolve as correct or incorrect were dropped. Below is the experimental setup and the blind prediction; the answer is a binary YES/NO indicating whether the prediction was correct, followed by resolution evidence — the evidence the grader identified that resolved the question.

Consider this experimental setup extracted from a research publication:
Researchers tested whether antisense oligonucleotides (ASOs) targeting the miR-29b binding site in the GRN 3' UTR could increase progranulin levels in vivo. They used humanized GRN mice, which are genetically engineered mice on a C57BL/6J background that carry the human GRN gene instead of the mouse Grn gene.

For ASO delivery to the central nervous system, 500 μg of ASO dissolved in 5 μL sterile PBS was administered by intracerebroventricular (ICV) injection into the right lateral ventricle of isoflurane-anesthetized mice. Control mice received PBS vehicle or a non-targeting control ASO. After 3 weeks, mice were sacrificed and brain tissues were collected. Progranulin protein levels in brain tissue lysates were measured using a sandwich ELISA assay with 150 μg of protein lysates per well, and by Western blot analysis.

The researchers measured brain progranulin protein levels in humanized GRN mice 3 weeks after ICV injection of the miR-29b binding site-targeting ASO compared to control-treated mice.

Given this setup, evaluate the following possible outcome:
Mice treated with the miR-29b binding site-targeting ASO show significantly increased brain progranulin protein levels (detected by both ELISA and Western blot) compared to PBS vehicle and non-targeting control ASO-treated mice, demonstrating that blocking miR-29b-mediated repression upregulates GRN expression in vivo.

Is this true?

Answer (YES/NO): YES